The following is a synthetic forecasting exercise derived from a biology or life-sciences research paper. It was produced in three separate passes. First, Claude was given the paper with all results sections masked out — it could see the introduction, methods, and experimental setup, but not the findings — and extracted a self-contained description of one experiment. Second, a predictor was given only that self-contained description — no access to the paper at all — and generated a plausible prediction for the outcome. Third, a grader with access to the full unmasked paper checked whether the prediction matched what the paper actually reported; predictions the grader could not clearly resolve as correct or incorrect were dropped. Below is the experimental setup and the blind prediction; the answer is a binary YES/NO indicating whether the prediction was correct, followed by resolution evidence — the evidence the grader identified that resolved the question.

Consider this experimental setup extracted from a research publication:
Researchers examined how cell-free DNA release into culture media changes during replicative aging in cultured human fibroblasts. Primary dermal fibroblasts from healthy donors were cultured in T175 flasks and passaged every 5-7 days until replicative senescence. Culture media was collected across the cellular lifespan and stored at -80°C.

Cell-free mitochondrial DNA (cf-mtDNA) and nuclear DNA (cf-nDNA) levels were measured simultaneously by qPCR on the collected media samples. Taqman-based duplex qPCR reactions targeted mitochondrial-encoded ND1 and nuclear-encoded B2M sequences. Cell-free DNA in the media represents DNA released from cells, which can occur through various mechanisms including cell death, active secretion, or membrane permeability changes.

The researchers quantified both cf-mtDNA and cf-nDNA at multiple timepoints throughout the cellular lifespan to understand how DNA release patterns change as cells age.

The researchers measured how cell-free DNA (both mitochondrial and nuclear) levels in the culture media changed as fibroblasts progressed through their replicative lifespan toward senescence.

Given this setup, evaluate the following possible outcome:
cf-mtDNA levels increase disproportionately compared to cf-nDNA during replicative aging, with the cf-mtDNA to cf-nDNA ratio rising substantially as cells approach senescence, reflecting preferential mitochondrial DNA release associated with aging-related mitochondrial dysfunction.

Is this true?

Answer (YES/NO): YES